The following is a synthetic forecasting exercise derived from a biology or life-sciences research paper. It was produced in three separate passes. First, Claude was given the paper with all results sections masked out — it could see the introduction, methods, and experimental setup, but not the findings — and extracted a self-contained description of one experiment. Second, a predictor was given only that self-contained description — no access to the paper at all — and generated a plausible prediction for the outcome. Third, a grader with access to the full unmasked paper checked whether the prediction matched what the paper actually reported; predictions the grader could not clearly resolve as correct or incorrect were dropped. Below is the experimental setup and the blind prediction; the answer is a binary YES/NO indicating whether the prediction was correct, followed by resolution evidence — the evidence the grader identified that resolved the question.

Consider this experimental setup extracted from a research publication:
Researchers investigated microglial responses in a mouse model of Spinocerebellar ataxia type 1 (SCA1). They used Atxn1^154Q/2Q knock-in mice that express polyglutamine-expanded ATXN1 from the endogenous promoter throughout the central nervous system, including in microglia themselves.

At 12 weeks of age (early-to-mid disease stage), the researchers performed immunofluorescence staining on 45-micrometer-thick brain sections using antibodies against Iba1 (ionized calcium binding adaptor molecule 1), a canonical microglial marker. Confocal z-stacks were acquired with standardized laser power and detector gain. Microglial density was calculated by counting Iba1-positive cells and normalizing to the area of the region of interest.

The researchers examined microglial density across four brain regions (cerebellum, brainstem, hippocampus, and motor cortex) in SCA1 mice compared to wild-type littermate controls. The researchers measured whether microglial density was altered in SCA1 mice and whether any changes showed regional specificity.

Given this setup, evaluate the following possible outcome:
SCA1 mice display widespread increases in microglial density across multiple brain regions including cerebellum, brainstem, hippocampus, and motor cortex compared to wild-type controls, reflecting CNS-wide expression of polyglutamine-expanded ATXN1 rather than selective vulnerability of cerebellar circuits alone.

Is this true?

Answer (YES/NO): NO